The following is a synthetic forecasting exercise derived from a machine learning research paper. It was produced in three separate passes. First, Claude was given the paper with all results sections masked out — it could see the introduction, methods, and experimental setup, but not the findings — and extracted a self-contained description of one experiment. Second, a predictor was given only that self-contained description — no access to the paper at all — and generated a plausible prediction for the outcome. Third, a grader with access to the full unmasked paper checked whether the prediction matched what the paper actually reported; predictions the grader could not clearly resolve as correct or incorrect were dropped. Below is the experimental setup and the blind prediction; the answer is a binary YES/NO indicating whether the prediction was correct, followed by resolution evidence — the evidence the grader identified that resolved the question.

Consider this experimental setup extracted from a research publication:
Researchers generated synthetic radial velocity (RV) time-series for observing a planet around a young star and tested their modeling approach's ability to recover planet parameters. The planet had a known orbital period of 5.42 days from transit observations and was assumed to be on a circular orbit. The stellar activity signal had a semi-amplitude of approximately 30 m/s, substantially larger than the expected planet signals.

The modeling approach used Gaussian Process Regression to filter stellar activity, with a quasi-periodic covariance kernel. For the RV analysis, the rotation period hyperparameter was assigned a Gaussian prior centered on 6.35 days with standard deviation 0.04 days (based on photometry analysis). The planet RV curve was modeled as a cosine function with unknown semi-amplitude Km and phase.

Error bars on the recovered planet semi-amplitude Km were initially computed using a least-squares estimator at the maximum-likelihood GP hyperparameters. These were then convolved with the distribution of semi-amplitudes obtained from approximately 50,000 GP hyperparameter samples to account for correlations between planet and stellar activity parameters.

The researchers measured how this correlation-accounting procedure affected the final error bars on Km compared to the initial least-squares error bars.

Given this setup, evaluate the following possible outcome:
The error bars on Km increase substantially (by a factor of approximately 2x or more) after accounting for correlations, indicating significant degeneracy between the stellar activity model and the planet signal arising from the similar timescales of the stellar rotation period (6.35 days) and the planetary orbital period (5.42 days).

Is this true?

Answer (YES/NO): NO